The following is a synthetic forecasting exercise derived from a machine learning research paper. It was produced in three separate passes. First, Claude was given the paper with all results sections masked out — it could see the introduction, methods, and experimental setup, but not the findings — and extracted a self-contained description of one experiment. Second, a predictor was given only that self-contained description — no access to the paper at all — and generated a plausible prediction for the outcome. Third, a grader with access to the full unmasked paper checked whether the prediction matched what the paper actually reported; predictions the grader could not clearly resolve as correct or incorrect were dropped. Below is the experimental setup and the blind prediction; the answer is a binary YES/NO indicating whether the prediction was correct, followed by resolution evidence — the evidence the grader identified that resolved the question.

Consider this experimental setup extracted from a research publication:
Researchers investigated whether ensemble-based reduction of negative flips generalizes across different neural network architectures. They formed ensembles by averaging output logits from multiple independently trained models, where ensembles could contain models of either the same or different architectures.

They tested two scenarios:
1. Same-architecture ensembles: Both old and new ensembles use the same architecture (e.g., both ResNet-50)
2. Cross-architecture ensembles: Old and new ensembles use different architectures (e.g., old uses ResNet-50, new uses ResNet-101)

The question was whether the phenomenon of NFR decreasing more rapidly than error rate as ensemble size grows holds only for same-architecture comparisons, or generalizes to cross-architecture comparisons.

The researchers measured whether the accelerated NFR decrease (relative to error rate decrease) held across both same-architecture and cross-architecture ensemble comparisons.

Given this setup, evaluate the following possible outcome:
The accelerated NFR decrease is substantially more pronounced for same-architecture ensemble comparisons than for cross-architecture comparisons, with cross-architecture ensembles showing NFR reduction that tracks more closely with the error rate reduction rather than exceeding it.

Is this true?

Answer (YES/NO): NO